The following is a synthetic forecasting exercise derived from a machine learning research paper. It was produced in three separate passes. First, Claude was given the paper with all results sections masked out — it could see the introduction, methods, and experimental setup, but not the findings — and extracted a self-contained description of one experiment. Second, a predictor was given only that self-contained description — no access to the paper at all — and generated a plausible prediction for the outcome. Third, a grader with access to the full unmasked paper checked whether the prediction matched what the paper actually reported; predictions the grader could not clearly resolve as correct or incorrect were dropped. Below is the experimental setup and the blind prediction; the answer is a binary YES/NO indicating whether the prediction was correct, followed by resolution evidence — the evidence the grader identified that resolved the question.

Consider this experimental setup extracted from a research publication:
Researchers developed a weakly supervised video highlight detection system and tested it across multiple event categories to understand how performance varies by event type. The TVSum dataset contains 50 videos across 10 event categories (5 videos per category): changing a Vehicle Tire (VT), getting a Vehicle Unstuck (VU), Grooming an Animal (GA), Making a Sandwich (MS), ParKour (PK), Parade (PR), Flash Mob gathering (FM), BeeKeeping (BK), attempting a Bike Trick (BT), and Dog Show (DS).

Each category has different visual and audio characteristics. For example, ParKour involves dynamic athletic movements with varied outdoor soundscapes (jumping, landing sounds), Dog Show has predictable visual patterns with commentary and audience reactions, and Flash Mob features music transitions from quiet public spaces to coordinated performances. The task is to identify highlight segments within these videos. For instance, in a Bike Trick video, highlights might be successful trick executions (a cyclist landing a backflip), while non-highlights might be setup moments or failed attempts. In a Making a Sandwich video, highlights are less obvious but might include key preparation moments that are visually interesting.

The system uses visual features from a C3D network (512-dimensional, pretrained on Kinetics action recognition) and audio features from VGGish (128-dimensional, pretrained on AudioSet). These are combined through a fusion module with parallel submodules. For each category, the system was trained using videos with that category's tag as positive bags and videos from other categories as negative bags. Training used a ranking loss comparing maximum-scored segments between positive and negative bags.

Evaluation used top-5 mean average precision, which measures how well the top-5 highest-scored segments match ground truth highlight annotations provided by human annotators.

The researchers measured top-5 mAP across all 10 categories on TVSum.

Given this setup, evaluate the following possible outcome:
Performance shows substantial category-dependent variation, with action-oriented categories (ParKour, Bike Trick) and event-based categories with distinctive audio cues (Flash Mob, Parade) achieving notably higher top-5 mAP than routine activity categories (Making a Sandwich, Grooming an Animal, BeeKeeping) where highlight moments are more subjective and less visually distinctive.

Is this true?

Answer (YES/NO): NO